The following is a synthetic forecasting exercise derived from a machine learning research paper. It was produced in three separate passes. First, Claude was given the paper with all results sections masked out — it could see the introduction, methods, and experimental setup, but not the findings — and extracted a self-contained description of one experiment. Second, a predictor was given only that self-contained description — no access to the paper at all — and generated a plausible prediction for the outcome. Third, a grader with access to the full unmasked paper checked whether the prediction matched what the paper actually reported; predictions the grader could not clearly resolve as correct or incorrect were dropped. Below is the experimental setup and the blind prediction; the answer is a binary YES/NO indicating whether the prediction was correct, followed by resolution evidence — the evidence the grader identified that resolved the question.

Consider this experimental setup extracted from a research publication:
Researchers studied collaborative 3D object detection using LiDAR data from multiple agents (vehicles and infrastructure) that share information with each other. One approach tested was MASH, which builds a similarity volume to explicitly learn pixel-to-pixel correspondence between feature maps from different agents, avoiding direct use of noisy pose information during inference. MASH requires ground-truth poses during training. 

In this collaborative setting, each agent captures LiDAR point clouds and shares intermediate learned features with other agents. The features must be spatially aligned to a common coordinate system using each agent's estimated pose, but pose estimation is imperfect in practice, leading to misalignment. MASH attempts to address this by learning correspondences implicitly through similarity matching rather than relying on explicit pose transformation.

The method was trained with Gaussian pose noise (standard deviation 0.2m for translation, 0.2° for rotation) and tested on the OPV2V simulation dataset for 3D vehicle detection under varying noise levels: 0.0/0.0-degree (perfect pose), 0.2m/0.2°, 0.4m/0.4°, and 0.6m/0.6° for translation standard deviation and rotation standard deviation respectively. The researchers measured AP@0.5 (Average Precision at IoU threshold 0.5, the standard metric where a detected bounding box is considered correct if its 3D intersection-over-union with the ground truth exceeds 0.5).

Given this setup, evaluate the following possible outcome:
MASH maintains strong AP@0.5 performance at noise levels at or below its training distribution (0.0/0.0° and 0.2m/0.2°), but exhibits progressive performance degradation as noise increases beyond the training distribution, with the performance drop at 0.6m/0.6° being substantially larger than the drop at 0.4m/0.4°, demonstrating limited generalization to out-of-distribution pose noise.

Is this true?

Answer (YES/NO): NO